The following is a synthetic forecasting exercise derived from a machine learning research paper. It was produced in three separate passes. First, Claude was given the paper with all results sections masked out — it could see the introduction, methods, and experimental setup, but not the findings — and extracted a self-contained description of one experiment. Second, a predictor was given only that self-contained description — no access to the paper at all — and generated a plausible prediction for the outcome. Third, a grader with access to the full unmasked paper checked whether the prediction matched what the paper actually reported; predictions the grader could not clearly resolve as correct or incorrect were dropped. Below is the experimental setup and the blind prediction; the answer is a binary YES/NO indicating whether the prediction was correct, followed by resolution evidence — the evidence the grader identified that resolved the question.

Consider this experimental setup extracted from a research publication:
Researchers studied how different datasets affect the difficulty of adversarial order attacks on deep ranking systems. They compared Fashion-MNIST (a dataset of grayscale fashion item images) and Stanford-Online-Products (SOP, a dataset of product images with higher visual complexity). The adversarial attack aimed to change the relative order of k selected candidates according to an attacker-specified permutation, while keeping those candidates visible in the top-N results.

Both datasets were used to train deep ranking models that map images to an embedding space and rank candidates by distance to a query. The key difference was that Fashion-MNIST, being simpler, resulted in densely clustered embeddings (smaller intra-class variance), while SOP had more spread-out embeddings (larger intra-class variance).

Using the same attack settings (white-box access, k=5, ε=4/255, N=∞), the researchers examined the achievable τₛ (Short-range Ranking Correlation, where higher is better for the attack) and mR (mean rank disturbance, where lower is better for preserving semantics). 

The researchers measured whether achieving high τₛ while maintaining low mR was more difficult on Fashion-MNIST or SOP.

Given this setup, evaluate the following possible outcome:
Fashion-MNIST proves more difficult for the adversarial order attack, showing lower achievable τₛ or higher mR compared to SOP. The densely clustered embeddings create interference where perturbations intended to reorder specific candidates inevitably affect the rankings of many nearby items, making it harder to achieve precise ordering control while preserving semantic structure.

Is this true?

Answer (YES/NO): YES